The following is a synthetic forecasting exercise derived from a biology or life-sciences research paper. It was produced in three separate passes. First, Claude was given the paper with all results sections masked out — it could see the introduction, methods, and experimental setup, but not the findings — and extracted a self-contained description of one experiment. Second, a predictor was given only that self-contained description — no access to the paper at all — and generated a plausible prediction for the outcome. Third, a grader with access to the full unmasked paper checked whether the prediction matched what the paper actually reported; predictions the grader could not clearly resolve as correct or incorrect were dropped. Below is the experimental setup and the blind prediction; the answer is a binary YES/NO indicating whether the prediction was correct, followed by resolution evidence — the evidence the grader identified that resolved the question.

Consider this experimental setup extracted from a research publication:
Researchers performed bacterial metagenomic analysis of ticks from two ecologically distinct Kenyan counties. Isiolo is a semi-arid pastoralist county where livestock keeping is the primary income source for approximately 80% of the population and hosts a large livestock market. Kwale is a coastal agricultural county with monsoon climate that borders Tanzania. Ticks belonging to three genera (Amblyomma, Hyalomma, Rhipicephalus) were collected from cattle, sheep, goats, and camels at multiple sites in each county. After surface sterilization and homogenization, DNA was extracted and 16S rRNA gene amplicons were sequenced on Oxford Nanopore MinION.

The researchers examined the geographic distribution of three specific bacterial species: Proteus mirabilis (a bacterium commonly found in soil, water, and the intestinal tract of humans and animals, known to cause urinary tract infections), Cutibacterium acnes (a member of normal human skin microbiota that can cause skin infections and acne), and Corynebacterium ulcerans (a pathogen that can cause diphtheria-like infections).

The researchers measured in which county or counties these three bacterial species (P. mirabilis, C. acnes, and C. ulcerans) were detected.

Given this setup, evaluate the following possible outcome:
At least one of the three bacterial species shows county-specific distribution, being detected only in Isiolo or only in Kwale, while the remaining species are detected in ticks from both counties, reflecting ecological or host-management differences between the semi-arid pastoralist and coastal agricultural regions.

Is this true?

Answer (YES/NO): NO